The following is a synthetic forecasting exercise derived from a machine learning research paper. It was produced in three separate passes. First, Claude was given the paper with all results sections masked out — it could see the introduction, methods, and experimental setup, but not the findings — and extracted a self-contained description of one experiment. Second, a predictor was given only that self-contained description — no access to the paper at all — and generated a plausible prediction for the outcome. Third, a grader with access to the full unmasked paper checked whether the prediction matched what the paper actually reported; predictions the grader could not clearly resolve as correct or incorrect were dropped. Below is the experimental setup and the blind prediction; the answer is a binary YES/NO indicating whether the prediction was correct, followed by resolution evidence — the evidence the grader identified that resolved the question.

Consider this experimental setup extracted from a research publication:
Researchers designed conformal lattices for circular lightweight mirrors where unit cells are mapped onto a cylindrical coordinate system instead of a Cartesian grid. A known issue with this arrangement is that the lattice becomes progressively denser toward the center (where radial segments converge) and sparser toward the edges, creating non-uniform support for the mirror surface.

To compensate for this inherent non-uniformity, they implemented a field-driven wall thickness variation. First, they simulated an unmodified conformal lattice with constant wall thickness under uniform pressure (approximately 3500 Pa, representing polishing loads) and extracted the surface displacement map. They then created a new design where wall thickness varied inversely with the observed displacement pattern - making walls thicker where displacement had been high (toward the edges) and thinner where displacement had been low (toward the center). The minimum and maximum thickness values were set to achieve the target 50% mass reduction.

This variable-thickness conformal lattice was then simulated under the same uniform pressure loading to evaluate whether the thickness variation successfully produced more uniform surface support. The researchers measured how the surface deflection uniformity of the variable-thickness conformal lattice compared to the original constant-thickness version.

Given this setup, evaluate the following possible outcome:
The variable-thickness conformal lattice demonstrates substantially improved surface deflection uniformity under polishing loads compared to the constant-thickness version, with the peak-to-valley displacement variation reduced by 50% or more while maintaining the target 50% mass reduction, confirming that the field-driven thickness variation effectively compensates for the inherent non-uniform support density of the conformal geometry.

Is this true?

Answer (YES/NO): NO